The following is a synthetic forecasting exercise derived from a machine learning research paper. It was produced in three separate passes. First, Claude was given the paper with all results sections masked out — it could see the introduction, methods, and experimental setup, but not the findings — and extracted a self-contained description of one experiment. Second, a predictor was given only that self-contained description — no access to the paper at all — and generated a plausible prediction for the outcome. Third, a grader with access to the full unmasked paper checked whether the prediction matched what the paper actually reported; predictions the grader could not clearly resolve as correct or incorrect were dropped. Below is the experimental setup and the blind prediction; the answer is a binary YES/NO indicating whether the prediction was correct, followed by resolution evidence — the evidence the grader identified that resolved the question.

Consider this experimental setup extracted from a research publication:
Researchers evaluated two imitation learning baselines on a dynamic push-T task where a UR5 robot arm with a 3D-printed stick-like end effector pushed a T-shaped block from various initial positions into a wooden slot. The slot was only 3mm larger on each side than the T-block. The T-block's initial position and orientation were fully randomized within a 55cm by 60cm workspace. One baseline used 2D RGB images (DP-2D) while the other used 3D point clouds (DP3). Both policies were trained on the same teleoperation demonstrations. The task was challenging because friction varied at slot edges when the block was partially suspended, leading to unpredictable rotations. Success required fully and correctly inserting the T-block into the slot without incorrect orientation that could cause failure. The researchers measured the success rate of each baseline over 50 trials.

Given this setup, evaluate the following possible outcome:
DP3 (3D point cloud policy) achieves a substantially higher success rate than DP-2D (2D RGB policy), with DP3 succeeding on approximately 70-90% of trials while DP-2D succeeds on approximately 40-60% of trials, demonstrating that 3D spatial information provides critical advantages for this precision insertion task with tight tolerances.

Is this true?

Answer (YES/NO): NO